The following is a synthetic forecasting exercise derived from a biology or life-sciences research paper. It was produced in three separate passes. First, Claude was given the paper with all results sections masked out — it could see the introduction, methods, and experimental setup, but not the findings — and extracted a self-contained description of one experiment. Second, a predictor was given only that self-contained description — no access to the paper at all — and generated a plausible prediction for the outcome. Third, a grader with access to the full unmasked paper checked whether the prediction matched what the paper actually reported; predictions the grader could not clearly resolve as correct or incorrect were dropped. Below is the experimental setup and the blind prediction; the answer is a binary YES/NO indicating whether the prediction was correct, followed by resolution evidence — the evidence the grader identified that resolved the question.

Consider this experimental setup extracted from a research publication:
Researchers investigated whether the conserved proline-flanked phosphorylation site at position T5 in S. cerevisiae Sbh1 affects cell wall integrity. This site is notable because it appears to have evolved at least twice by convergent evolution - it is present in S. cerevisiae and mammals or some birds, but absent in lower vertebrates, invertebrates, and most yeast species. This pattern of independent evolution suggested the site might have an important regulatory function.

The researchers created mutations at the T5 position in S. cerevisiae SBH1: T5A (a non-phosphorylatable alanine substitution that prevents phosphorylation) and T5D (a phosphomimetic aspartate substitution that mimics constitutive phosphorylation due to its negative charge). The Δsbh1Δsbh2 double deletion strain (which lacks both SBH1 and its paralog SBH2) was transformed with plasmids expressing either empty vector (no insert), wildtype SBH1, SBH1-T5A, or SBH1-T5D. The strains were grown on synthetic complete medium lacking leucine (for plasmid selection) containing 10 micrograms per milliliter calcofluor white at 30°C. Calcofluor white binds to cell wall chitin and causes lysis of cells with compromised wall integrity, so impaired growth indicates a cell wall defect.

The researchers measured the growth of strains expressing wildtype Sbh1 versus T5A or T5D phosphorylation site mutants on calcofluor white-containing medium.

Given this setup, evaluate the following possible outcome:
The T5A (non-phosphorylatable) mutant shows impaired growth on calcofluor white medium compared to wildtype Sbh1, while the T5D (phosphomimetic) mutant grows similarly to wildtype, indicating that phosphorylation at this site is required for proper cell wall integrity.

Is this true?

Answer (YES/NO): NO